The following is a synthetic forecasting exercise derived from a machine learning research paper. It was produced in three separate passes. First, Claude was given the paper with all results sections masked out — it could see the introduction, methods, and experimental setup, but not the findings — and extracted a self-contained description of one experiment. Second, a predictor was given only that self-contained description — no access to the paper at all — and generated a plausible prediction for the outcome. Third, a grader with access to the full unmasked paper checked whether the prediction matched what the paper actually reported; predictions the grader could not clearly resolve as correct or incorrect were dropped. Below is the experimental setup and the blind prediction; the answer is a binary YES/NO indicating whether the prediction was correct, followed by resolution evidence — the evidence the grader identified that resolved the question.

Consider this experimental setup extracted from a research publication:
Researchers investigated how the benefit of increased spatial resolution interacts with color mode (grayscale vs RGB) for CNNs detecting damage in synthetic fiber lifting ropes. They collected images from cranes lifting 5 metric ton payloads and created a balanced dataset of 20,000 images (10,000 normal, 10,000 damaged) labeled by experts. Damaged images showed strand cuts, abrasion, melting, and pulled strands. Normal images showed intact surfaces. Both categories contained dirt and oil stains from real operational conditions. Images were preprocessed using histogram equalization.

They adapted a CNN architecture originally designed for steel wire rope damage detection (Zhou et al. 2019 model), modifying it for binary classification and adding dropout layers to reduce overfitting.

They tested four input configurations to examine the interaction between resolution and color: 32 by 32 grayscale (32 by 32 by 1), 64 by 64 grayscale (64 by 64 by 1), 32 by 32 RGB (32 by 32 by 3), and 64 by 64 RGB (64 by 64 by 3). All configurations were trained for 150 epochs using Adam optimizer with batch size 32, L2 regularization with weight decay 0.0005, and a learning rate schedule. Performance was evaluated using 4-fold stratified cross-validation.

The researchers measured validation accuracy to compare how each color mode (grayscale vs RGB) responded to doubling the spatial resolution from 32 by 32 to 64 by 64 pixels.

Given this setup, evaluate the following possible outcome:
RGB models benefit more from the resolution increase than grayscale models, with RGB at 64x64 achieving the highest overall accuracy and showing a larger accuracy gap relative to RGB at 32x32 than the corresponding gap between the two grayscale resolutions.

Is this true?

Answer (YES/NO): NO